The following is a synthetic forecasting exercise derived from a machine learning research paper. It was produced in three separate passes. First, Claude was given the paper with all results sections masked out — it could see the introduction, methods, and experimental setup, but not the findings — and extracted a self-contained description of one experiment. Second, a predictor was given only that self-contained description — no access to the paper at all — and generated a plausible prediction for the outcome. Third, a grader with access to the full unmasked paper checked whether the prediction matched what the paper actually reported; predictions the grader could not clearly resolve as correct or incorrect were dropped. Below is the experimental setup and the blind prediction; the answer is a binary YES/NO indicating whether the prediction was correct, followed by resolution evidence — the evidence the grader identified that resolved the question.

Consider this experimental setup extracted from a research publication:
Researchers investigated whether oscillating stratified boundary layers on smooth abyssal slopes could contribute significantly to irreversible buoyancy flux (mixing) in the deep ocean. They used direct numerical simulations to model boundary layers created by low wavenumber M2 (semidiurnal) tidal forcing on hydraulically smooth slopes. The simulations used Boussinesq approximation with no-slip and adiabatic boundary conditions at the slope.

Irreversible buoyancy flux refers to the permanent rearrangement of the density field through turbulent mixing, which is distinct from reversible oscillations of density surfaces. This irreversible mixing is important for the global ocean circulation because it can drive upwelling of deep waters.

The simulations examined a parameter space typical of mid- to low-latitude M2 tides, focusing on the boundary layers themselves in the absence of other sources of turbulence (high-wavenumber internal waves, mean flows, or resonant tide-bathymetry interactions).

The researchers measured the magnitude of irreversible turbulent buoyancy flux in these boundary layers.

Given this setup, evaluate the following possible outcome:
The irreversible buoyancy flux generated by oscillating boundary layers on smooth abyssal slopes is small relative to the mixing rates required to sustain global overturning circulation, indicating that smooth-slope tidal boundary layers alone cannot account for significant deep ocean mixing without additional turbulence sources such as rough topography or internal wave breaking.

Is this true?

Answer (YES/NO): YES